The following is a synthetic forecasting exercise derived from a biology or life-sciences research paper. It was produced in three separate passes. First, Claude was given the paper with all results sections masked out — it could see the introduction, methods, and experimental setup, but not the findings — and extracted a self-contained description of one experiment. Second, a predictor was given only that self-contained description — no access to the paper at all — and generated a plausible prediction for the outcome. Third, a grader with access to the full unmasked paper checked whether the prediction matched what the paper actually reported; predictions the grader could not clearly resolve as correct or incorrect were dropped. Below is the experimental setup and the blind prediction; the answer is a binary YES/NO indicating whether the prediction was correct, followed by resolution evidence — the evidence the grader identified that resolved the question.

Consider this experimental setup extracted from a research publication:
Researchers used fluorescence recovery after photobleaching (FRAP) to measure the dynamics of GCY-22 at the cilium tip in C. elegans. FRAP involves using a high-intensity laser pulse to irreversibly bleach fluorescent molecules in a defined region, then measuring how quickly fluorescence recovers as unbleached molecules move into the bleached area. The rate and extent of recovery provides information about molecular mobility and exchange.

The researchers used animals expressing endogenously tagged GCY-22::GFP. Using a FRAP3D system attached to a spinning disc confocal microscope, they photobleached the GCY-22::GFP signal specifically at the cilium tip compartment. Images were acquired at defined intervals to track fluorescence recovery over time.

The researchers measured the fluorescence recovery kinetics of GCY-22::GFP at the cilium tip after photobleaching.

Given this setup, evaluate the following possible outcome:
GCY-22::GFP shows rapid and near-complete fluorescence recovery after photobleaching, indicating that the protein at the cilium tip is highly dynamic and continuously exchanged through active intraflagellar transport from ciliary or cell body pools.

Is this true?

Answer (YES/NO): NO